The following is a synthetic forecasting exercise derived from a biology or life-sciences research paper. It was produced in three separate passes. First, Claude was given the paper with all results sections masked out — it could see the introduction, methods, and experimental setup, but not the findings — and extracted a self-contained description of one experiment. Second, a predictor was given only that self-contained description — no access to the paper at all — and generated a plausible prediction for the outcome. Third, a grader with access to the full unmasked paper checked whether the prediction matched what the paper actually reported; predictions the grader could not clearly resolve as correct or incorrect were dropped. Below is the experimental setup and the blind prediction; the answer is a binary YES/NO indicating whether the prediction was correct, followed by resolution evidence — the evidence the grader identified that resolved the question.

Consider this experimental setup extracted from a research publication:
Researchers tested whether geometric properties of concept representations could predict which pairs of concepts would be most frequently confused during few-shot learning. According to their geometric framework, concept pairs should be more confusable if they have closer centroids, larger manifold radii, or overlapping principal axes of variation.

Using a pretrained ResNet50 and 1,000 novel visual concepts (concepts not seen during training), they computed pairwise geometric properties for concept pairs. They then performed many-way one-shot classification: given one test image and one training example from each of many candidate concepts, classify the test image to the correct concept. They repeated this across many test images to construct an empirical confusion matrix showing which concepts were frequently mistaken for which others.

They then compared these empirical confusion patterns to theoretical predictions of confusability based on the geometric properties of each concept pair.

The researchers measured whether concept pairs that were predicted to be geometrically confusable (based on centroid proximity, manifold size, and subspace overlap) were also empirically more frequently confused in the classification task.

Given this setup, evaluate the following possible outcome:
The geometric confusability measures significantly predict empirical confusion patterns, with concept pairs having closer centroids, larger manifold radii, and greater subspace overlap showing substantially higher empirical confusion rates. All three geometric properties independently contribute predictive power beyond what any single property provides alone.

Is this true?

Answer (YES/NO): NO